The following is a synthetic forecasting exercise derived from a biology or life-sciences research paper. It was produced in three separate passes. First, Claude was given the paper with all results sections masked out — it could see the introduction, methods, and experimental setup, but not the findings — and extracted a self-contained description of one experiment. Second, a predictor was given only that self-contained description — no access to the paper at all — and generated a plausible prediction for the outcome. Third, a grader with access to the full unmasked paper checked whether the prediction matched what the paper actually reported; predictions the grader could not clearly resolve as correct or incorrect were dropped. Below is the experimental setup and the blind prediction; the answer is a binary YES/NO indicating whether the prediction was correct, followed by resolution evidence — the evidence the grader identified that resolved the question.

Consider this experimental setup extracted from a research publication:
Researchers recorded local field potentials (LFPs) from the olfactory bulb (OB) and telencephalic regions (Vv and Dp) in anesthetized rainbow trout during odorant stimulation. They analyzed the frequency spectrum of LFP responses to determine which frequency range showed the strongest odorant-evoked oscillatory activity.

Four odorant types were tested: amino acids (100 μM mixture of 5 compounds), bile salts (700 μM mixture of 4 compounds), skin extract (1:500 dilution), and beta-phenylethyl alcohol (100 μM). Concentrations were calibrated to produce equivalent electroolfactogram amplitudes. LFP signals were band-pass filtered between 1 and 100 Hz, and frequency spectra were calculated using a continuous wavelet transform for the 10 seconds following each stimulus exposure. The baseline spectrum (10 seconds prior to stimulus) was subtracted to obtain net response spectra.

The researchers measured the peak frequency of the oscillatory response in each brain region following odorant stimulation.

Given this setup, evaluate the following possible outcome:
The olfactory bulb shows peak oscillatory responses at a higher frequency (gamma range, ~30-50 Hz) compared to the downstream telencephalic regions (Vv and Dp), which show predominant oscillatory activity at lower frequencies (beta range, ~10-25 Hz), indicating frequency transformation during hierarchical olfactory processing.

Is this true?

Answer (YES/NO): NO